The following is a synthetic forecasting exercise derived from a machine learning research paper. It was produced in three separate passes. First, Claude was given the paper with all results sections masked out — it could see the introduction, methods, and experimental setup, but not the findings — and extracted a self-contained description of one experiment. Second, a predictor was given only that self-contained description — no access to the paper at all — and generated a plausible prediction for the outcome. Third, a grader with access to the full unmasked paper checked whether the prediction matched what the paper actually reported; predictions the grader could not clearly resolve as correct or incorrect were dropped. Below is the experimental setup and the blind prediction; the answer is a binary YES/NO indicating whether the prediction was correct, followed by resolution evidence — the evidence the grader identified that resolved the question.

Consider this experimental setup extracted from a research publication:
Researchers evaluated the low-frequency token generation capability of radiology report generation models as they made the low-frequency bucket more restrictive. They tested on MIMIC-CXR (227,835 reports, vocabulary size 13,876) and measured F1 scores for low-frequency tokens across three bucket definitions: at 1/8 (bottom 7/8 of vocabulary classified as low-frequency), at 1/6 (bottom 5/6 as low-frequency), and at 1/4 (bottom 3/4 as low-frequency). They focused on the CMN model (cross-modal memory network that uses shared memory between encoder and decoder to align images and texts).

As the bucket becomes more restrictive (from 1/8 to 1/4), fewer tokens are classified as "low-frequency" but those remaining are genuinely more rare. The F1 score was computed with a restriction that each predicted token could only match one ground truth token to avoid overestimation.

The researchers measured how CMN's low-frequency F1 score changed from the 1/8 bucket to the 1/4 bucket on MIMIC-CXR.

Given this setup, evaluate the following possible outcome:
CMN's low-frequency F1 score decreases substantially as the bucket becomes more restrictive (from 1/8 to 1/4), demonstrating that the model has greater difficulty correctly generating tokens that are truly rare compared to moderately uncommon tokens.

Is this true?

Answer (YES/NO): YES